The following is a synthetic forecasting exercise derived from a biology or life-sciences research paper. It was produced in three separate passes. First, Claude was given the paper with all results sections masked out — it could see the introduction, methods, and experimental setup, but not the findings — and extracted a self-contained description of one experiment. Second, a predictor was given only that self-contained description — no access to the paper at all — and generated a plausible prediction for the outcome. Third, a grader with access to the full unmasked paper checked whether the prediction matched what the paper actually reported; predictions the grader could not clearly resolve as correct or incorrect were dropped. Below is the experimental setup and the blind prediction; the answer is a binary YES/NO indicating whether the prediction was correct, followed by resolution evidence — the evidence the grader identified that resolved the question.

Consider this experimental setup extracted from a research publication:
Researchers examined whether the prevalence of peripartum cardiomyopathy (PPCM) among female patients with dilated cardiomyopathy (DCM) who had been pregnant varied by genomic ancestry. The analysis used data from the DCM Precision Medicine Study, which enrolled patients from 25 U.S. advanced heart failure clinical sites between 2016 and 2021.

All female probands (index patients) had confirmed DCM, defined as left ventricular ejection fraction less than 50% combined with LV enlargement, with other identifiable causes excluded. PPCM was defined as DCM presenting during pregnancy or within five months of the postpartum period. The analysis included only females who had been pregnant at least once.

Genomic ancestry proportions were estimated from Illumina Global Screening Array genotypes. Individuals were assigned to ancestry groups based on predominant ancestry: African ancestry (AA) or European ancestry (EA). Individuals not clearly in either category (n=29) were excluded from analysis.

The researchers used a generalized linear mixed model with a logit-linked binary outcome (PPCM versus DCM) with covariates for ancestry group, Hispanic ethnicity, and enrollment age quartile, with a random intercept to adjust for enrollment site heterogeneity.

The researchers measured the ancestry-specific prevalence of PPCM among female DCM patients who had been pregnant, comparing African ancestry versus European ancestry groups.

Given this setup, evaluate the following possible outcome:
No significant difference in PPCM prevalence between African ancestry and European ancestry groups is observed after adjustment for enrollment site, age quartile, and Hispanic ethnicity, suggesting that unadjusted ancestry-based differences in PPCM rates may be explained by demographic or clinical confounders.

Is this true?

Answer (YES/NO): YES